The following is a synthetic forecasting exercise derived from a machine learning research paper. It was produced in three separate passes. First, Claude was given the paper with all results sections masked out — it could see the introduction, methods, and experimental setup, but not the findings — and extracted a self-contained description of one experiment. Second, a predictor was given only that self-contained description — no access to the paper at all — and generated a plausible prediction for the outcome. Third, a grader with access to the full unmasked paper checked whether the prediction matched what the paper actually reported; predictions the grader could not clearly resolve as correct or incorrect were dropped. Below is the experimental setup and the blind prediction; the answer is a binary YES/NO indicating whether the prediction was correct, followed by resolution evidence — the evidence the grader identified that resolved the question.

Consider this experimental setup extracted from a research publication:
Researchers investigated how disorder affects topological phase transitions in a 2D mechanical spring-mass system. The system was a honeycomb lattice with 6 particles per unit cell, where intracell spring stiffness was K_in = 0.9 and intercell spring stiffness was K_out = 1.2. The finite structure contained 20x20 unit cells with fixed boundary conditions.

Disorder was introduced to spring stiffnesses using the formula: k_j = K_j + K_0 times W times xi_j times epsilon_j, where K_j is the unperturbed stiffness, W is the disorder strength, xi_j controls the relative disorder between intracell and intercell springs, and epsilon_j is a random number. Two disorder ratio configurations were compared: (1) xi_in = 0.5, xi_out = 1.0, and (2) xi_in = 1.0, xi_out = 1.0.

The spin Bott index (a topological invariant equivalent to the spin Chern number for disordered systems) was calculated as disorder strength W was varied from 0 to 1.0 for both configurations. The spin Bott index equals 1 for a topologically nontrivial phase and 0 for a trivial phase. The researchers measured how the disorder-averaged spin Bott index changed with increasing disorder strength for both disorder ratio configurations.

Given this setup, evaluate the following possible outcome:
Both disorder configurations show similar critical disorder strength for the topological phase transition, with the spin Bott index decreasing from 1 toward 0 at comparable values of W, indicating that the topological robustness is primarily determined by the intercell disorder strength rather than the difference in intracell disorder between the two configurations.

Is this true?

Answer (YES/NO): NO